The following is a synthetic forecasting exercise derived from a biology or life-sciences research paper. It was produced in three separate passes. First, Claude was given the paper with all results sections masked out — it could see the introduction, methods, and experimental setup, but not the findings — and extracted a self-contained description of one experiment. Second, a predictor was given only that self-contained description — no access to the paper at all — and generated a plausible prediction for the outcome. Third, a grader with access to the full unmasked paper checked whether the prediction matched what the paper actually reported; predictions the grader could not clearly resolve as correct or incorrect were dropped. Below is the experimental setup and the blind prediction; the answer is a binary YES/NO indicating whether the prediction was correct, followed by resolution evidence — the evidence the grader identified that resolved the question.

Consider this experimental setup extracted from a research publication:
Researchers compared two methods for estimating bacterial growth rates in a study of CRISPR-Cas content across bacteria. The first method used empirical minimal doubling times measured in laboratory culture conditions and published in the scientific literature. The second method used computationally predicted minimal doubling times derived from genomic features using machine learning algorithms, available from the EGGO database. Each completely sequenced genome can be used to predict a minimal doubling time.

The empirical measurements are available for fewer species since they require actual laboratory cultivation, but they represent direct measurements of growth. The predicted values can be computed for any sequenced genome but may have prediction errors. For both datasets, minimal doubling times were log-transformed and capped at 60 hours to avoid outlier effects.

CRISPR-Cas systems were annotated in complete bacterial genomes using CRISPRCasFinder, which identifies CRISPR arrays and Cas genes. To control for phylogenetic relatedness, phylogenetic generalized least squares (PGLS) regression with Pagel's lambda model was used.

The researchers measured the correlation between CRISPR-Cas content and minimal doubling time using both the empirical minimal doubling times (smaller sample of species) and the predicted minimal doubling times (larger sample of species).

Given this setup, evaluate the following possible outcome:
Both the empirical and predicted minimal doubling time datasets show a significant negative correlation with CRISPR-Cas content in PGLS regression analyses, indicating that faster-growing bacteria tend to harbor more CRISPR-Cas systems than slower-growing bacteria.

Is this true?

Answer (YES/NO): NO